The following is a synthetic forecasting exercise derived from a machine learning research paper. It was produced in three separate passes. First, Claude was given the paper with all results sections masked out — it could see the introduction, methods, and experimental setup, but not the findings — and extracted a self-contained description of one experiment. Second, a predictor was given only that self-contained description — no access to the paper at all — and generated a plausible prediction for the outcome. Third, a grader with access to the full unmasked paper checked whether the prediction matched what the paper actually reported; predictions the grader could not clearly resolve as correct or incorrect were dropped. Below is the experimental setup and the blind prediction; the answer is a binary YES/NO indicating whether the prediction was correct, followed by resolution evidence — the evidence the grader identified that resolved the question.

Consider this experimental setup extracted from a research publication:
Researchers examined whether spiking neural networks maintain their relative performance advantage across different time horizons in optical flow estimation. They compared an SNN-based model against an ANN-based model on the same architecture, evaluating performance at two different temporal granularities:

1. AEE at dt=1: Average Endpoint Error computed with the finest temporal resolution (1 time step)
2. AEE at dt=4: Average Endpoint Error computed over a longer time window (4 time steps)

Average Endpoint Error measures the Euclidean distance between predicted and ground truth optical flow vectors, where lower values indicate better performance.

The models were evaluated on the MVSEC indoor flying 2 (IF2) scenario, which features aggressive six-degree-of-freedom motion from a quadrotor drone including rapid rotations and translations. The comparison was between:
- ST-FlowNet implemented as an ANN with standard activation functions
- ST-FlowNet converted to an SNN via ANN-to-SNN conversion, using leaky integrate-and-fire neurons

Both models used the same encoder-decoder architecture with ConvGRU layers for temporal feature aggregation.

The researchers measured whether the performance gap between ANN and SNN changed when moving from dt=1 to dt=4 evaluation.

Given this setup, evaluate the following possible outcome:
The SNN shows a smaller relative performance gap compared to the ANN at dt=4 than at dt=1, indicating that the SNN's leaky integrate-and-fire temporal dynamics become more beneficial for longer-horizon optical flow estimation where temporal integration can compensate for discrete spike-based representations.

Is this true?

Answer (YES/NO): NO